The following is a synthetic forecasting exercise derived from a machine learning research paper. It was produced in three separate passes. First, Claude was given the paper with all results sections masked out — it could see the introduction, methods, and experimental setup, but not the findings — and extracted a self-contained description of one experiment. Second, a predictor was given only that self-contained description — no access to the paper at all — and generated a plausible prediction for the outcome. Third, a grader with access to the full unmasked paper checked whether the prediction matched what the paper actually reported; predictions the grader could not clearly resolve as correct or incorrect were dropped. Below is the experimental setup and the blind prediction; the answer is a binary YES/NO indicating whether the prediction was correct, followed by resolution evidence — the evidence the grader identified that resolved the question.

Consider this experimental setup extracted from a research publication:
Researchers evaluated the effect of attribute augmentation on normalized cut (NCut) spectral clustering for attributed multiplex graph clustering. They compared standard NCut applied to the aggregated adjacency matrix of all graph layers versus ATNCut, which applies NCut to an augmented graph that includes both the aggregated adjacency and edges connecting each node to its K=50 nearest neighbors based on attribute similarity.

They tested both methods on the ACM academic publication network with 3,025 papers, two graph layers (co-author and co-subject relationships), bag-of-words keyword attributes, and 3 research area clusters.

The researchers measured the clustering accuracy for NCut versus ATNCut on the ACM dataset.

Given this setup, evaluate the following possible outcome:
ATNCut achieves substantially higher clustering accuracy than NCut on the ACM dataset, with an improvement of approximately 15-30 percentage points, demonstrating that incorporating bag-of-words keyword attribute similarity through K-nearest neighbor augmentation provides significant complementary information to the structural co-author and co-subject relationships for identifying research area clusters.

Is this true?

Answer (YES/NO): NO